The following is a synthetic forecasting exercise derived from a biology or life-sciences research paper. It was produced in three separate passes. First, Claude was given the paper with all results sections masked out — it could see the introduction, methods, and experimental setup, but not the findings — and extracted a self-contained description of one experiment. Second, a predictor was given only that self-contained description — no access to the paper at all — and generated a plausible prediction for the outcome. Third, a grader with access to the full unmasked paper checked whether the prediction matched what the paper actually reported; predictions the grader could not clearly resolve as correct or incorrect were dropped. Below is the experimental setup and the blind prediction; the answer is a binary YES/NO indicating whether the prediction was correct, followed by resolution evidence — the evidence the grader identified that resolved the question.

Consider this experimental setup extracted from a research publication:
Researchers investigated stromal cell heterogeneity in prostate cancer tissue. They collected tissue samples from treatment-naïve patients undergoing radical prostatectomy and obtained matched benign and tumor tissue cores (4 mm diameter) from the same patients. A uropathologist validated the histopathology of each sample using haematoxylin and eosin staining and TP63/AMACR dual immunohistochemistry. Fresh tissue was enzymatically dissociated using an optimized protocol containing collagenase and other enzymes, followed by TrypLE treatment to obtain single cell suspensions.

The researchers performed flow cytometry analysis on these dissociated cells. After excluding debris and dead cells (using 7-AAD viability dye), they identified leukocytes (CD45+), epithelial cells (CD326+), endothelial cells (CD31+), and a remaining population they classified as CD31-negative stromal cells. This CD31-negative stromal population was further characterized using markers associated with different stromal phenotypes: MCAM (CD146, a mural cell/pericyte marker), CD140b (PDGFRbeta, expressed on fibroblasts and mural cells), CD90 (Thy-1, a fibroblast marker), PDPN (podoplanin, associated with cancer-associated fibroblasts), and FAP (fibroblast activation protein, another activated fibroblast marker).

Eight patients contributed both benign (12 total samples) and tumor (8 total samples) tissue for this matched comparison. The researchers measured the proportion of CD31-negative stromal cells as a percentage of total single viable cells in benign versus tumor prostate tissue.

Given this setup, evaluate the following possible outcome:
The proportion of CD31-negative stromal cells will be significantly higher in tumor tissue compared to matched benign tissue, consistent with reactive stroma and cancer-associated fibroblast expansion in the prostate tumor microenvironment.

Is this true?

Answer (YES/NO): NO